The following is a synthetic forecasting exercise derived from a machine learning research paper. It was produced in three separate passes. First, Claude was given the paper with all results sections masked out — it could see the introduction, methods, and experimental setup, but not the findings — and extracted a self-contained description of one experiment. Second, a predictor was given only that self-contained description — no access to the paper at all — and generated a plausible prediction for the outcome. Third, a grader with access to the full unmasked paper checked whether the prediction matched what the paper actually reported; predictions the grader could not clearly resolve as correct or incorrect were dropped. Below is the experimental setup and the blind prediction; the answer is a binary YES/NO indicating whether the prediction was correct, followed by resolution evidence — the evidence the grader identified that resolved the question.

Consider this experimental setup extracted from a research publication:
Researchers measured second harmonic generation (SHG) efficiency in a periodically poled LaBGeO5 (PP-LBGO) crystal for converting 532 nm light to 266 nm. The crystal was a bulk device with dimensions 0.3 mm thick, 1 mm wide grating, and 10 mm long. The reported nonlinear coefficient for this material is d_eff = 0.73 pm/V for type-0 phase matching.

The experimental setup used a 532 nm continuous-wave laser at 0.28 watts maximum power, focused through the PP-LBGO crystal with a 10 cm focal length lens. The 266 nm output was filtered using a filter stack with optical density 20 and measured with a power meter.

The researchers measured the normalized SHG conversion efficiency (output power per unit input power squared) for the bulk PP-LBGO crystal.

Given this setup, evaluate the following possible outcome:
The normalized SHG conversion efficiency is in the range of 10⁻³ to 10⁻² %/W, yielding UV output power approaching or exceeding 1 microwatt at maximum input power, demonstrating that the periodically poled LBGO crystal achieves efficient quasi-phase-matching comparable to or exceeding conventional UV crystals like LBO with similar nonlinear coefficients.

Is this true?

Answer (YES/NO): YES